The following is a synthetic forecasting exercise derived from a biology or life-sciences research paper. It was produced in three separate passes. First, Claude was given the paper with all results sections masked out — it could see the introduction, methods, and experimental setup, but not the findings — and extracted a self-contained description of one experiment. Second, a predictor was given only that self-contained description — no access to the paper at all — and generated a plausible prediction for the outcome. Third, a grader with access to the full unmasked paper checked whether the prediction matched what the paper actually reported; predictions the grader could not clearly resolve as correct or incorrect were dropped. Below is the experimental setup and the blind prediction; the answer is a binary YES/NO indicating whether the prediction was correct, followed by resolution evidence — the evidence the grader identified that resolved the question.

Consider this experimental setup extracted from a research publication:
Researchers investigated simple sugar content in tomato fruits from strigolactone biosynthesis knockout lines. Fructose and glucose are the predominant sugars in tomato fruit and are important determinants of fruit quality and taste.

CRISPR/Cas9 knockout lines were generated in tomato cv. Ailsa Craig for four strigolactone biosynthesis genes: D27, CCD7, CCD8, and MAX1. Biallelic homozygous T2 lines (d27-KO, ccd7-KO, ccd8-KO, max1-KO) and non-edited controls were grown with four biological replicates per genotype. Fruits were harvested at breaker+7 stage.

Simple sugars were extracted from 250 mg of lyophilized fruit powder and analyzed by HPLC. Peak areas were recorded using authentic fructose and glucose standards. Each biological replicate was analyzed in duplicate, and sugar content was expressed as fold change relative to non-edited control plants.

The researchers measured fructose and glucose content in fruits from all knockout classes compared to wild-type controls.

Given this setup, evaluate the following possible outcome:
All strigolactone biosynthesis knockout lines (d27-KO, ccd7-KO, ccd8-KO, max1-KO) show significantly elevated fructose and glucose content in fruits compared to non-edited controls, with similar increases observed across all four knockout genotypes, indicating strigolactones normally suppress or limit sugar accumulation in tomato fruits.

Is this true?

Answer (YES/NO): NO